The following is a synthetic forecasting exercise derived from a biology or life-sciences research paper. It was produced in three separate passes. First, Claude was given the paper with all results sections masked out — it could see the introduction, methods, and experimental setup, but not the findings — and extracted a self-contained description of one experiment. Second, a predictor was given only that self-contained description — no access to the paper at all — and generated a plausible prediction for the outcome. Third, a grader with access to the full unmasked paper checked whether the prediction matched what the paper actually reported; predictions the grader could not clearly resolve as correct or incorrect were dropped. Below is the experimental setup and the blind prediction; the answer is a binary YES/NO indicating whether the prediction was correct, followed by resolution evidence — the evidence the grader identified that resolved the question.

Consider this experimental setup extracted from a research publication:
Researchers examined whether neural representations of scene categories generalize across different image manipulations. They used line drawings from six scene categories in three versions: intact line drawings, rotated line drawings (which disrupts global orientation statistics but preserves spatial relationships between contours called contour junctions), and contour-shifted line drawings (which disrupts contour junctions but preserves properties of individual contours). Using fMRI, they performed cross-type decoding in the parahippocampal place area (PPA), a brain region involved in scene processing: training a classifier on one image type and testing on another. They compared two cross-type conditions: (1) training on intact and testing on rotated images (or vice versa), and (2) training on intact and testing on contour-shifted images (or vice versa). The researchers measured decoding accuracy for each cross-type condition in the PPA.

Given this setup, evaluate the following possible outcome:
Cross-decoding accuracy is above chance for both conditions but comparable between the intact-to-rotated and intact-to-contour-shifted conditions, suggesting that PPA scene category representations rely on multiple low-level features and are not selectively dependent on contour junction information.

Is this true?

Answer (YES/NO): NO